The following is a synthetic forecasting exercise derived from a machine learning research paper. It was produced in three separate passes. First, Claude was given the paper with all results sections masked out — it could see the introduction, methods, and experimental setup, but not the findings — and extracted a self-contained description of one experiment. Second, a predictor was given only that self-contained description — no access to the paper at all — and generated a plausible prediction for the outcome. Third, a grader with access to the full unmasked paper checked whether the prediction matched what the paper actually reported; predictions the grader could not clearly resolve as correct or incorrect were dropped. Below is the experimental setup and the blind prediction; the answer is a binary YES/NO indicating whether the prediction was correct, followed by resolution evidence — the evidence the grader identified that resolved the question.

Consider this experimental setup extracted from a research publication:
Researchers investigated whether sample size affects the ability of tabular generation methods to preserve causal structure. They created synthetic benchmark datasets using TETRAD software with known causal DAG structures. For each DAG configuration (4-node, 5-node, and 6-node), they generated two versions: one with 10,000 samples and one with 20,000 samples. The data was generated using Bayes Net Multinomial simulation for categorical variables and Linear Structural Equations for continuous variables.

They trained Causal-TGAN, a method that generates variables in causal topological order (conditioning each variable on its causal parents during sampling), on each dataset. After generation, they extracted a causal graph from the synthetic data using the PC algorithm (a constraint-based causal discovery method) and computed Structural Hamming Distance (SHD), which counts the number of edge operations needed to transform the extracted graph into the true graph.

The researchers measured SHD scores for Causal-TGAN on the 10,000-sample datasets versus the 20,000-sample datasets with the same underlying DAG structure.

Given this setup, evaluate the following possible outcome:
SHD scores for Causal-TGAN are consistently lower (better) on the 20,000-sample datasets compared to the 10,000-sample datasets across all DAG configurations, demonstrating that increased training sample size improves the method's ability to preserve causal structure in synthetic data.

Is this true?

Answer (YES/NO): NO